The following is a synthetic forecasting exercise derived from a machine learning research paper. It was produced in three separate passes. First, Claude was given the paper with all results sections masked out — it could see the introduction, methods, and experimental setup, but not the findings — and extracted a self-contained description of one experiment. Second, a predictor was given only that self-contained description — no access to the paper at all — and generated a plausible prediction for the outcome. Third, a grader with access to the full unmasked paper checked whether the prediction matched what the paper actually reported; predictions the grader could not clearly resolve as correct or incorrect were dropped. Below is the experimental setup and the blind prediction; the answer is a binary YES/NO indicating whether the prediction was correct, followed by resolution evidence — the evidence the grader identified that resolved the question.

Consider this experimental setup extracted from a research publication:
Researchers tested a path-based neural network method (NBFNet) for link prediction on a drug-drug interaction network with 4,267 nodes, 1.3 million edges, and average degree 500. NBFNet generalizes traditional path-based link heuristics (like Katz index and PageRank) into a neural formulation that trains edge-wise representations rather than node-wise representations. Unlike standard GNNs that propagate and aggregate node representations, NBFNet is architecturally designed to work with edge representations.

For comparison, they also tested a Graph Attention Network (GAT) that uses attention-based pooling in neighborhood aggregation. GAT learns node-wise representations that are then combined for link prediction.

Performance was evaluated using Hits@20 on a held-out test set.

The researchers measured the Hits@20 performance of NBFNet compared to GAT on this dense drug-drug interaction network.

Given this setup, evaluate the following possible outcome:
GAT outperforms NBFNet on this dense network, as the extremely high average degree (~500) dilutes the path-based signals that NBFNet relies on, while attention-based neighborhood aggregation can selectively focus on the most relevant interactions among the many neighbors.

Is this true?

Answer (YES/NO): YES